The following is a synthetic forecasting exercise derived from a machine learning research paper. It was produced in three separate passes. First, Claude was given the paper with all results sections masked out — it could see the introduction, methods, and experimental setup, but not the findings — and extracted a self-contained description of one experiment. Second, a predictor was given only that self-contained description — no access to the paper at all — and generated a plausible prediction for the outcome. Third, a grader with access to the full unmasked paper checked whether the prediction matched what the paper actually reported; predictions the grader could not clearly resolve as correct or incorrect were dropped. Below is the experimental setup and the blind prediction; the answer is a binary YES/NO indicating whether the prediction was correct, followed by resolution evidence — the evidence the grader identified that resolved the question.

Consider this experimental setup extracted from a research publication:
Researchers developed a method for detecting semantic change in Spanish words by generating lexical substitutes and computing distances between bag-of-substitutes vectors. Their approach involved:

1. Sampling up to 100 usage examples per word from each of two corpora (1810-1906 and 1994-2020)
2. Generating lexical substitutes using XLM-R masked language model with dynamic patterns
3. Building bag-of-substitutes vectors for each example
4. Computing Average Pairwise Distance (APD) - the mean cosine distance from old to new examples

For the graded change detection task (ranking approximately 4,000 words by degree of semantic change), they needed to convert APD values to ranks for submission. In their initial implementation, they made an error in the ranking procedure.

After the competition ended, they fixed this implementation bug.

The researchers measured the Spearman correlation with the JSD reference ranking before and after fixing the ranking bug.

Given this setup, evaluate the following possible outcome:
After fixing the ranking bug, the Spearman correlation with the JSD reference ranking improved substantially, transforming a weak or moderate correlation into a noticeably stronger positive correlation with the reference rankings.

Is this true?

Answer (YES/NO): NO